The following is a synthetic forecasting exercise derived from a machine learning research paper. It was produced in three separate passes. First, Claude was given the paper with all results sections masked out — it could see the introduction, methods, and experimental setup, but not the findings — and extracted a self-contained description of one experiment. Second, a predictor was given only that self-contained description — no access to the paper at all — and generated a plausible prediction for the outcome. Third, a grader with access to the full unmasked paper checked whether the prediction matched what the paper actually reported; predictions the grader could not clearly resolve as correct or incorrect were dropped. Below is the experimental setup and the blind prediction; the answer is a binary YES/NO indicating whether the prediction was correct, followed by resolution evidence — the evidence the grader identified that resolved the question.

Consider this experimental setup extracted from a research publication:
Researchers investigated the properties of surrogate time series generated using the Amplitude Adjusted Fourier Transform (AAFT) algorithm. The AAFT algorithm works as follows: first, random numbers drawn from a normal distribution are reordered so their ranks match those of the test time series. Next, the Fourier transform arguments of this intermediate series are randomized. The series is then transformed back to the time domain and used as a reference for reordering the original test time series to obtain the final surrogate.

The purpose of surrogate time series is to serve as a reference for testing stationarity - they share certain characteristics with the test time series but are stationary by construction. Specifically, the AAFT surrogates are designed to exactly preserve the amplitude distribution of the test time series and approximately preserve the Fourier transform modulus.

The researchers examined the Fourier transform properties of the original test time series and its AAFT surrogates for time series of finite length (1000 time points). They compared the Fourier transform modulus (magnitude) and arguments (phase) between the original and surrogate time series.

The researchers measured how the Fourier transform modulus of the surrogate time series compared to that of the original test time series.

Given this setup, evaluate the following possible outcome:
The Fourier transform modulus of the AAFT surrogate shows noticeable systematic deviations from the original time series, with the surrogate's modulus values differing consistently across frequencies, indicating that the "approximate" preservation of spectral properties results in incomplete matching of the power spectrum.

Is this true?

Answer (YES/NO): YES